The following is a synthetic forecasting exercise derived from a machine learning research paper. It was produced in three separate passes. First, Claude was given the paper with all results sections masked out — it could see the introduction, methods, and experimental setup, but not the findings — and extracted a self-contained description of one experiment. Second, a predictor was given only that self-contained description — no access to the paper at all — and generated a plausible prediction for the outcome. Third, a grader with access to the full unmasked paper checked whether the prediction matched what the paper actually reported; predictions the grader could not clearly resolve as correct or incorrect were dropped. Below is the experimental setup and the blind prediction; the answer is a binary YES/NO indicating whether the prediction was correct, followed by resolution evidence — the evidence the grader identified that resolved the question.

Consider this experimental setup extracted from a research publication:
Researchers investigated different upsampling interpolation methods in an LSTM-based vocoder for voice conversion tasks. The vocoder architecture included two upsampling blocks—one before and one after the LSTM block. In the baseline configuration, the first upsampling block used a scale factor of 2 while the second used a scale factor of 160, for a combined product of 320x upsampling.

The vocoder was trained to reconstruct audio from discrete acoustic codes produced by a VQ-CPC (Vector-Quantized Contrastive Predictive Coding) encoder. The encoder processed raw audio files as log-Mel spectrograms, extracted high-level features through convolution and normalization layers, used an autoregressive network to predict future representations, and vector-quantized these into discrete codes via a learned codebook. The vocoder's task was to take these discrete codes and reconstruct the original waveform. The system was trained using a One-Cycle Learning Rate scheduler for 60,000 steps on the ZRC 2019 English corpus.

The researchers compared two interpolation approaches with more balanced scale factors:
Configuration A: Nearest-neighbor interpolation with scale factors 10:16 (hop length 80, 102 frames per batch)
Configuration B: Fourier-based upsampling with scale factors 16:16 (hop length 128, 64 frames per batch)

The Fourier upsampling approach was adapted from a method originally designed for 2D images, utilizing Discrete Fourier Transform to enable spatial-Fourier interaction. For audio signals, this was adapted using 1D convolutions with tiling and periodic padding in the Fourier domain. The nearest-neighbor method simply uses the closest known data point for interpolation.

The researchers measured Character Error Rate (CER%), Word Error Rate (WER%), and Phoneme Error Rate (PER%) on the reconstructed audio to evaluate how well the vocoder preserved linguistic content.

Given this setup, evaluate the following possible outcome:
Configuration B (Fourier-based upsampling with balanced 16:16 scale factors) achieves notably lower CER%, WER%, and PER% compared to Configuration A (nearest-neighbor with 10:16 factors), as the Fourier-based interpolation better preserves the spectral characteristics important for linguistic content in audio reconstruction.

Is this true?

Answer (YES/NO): NO